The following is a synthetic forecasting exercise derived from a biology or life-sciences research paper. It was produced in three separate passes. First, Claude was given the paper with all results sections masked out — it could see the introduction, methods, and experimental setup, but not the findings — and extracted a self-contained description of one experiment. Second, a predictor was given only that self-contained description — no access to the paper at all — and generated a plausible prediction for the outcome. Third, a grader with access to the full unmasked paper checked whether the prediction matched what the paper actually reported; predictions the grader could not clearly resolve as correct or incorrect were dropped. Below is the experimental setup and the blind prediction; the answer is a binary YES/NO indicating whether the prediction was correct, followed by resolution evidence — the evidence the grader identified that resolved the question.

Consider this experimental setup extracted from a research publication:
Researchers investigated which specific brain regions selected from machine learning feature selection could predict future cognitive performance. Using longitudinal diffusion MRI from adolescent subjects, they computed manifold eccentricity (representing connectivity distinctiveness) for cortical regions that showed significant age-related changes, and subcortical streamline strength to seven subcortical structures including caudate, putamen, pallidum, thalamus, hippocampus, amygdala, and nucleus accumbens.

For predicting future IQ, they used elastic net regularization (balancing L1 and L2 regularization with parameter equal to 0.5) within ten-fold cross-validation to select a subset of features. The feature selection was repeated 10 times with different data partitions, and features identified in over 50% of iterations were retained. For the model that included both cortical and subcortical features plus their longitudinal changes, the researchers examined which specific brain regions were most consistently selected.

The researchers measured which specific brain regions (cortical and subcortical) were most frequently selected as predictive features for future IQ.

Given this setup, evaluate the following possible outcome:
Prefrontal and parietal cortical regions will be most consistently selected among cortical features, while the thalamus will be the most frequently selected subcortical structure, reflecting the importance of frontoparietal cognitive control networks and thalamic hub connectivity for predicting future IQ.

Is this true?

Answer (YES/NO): NO